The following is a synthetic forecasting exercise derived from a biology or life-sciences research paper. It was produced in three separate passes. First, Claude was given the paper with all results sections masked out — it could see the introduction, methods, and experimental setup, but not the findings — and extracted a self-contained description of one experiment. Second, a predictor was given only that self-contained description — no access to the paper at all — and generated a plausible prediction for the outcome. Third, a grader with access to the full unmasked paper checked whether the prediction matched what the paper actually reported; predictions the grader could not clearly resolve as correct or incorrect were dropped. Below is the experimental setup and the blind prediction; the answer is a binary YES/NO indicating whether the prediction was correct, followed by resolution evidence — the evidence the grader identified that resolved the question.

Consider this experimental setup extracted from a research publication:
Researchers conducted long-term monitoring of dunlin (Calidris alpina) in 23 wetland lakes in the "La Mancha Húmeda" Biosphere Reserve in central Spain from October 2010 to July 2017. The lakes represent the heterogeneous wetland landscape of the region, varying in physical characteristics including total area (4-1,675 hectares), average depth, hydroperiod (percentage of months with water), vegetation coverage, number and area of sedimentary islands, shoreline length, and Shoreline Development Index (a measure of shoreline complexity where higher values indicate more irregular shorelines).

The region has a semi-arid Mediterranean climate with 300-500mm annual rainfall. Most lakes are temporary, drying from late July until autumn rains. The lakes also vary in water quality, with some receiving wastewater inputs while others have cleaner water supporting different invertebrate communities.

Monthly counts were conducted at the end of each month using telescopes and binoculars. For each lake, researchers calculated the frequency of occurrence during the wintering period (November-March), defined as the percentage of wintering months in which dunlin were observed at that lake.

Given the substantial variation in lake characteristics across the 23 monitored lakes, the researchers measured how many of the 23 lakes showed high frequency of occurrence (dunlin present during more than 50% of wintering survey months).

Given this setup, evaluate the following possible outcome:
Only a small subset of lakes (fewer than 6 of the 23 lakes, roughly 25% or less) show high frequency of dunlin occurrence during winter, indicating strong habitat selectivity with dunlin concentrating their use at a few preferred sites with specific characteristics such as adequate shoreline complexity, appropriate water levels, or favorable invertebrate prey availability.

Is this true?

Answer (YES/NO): YES